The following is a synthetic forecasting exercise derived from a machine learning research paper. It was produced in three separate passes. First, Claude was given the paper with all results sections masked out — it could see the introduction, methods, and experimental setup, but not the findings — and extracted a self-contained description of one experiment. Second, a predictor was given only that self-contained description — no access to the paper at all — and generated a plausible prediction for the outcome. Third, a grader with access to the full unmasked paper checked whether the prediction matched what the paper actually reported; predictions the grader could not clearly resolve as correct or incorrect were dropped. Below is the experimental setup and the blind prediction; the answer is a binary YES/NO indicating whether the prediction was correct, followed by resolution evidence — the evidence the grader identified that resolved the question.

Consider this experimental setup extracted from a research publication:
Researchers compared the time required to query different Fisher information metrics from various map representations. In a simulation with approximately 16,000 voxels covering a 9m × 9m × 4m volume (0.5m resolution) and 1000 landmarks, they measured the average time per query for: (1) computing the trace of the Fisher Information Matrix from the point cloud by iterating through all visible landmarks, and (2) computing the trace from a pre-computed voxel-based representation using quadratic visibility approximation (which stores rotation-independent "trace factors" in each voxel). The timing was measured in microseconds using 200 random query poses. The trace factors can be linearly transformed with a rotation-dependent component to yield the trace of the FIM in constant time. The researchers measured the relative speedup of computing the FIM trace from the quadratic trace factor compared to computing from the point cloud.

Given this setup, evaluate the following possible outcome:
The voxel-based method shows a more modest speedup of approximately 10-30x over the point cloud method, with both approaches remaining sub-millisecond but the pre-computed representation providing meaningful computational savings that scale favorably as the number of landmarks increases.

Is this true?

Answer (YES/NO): NO